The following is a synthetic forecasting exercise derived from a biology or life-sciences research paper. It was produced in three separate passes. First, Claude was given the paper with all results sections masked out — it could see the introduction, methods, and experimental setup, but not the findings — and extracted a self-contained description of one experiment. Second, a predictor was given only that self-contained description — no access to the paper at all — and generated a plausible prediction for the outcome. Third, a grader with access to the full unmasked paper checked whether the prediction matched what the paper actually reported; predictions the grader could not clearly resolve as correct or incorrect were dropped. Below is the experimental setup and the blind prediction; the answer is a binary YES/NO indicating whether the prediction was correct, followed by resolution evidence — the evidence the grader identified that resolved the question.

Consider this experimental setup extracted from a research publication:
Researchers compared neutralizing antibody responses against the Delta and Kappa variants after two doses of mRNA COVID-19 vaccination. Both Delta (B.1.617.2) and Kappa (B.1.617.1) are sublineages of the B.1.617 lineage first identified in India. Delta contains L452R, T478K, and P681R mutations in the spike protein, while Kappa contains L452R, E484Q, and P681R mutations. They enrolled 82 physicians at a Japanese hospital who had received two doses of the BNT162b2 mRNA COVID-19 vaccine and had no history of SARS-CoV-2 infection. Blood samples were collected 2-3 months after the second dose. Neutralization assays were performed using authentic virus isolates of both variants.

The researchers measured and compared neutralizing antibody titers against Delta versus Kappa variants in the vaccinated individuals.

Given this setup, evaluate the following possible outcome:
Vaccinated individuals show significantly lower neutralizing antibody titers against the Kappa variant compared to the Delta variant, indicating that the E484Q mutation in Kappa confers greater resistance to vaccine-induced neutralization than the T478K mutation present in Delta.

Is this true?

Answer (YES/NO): YES